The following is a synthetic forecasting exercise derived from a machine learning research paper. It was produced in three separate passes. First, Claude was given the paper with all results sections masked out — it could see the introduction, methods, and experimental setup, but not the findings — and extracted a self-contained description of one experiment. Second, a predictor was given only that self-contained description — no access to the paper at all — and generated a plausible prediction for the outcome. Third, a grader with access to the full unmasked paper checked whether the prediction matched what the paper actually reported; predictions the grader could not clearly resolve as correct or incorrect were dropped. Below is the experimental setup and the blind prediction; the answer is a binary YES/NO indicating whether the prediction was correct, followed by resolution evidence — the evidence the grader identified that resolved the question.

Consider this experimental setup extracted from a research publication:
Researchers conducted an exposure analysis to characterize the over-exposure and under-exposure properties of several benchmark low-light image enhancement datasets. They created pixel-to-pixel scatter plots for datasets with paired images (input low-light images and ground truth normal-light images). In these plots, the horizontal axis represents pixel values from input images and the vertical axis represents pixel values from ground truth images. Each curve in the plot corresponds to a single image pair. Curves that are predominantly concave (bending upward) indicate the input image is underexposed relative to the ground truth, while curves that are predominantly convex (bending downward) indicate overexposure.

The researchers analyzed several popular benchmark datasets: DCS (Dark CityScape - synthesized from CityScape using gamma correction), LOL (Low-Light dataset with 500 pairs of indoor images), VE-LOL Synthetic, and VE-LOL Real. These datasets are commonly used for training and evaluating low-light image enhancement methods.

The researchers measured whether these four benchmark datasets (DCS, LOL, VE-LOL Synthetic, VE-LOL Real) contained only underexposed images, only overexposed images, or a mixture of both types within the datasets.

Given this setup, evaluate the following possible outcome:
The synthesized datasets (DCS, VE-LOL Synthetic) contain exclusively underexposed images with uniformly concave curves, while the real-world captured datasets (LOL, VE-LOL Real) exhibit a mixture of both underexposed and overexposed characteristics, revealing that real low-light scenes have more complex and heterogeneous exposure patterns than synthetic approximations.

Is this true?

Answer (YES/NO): NO